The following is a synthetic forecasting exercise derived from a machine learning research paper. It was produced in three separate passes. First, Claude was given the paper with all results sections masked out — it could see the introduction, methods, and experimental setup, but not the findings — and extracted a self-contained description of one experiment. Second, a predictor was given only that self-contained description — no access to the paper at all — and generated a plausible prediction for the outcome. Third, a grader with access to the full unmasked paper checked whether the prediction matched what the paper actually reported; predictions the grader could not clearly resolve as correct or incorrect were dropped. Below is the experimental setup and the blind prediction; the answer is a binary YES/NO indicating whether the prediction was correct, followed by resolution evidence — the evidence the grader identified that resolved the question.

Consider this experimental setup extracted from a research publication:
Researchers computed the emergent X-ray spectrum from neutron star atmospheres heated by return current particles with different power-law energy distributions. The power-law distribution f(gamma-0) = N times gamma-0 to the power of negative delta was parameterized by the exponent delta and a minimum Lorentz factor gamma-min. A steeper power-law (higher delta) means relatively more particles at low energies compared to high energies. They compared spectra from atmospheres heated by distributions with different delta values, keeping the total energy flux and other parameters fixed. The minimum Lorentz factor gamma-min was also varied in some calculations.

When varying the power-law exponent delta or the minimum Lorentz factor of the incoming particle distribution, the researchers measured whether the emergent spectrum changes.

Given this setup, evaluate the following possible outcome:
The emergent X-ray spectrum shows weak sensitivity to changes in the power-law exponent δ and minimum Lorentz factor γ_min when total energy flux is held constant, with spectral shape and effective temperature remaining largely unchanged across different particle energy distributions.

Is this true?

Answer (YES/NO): NO